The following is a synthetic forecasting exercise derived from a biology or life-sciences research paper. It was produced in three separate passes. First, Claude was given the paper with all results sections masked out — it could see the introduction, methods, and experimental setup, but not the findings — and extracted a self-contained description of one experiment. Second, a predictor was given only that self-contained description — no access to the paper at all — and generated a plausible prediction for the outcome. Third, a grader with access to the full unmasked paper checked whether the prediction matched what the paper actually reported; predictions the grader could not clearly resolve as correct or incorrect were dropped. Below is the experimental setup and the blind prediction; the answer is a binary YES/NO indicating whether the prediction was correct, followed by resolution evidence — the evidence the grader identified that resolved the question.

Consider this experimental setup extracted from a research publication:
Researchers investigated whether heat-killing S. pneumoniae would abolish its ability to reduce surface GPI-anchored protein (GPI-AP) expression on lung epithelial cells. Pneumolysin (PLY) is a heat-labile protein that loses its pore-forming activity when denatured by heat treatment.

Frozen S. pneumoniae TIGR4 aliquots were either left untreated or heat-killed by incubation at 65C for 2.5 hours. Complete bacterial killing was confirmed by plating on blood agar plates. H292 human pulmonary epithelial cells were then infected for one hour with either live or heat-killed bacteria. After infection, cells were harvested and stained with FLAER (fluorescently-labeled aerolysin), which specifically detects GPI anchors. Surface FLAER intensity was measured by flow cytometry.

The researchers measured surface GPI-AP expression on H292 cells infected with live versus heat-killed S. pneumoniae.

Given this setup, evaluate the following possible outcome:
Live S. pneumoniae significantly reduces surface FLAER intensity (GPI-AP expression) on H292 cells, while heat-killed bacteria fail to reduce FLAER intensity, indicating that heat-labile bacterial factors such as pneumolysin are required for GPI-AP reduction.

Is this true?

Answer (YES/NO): NO